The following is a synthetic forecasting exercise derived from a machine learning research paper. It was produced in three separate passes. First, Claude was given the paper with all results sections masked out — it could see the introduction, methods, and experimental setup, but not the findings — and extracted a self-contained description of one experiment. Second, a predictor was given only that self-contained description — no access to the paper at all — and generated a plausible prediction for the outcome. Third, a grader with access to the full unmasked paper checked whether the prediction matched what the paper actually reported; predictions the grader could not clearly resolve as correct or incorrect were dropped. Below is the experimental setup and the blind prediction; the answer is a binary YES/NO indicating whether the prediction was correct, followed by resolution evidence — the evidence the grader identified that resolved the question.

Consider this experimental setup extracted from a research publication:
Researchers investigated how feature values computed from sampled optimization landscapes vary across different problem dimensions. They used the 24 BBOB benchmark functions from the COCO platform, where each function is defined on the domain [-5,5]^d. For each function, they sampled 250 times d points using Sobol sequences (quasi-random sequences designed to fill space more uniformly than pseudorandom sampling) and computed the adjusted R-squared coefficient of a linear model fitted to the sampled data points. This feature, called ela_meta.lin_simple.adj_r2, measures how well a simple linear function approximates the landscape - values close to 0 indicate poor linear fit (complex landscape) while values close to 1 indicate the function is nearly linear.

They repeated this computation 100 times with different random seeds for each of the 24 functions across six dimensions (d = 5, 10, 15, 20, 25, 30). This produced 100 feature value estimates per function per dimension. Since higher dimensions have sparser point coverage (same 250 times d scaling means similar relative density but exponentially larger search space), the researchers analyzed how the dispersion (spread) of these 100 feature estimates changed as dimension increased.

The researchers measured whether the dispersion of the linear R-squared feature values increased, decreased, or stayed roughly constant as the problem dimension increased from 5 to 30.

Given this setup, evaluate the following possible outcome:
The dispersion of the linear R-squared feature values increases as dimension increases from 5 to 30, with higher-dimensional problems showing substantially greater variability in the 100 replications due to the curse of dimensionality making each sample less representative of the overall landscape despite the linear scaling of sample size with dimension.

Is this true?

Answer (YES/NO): NO